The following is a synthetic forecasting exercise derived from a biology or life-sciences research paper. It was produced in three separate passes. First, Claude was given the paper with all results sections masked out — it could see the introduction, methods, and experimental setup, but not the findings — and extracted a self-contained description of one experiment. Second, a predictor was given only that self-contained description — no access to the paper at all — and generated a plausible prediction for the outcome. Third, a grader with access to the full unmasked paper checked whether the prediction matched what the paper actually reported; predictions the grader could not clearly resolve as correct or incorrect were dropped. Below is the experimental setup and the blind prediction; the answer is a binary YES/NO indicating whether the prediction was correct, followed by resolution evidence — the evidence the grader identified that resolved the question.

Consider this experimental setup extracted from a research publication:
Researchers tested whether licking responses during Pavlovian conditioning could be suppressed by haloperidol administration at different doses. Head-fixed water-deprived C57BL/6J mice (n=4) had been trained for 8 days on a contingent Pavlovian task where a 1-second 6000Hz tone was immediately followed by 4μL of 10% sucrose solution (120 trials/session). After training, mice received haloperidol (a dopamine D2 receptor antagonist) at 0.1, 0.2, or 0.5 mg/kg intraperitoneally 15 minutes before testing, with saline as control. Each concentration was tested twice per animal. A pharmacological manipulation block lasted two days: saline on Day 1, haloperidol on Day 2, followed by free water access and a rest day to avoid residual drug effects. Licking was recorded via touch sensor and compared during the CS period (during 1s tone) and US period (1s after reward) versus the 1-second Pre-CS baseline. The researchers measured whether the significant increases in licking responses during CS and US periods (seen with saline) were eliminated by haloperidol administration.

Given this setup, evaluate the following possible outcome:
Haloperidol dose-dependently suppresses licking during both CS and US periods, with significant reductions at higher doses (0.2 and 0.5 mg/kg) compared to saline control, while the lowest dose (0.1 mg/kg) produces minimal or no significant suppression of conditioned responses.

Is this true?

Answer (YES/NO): NO